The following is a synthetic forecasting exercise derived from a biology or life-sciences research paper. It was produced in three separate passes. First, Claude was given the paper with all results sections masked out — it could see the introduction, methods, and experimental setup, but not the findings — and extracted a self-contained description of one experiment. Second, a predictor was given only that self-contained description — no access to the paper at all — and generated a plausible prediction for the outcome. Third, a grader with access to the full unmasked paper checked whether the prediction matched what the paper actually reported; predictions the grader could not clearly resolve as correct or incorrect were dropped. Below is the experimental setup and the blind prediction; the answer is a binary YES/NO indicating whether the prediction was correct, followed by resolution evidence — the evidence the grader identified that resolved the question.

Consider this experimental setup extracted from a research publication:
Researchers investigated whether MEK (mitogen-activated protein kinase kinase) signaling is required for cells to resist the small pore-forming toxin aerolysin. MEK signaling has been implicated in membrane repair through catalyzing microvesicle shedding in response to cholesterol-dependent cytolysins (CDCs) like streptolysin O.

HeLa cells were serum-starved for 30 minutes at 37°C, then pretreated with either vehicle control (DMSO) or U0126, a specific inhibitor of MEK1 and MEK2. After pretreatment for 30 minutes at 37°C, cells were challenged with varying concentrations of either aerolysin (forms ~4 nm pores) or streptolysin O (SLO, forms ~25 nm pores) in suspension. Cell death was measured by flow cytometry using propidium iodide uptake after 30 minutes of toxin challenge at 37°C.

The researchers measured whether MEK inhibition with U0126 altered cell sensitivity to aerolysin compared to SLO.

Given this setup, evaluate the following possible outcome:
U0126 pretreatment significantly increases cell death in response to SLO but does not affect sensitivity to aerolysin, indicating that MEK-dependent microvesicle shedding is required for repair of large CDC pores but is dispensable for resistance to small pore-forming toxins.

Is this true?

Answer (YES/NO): YES